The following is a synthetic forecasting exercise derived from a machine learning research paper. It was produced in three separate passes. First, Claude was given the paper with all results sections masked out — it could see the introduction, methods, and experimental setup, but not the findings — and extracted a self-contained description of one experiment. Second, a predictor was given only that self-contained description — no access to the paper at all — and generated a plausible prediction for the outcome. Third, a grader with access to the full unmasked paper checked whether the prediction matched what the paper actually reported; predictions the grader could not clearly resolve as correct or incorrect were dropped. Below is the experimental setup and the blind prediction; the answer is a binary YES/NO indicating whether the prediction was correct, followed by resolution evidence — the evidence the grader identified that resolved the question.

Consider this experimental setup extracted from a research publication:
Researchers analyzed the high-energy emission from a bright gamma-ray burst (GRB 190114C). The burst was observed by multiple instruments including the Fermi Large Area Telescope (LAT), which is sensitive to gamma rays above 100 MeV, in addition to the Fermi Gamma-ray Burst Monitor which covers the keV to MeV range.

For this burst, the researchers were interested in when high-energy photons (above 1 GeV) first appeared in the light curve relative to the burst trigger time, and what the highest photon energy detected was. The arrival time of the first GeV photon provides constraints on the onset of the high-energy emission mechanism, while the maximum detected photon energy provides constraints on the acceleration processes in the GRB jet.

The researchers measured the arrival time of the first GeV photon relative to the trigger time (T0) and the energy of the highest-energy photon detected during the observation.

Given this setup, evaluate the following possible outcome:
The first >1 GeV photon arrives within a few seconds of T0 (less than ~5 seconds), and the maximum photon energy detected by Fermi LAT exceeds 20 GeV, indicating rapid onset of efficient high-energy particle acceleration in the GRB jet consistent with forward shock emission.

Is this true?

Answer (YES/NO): YES